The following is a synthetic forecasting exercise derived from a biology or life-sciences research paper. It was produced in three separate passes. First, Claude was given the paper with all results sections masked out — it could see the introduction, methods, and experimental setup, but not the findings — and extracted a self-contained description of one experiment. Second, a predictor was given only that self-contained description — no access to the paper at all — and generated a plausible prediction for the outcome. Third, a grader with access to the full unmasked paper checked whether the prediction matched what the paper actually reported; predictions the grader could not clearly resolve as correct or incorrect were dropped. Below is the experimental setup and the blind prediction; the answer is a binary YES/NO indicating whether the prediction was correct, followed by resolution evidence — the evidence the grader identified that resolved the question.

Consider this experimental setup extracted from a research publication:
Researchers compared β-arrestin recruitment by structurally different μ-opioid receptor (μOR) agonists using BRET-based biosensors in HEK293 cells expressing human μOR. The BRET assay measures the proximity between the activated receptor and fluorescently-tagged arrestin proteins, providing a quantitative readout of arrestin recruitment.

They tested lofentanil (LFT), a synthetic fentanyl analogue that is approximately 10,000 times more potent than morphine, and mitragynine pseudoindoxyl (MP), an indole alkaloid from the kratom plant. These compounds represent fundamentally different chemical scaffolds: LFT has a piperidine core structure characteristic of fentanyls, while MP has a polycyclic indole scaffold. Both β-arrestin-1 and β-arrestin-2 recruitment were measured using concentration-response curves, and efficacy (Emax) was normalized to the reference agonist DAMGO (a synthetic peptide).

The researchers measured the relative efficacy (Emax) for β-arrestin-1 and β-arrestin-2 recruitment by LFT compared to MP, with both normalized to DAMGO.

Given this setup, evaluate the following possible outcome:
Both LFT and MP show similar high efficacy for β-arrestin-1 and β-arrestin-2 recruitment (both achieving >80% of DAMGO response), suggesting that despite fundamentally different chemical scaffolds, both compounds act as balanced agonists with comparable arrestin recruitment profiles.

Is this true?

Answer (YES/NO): NO